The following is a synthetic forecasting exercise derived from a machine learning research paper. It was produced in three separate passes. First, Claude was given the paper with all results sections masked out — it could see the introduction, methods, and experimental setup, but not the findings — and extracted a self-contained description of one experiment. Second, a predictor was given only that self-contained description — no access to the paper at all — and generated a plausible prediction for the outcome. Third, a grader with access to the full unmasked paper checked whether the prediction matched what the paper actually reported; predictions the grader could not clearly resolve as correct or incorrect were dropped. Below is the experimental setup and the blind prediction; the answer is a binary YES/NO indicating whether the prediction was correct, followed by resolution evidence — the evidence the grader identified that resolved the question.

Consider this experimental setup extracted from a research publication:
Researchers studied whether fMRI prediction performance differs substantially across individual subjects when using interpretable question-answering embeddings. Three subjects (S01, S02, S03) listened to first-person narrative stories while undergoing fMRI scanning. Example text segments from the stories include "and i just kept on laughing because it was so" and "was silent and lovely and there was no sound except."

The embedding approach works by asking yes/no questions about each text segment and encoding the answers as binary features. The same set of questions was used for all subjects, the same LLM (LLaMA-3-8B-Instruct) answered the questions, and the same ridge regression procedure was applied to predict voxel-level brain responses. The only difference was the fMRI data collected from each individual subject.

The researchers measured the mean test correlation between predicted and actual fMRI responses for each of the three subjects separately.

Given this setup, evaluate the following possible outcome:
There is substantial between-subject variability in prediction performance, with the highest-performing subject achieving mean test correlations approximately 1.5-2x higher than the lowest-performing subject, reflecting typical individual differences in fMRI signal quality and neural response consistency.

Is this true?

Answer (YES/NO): NO